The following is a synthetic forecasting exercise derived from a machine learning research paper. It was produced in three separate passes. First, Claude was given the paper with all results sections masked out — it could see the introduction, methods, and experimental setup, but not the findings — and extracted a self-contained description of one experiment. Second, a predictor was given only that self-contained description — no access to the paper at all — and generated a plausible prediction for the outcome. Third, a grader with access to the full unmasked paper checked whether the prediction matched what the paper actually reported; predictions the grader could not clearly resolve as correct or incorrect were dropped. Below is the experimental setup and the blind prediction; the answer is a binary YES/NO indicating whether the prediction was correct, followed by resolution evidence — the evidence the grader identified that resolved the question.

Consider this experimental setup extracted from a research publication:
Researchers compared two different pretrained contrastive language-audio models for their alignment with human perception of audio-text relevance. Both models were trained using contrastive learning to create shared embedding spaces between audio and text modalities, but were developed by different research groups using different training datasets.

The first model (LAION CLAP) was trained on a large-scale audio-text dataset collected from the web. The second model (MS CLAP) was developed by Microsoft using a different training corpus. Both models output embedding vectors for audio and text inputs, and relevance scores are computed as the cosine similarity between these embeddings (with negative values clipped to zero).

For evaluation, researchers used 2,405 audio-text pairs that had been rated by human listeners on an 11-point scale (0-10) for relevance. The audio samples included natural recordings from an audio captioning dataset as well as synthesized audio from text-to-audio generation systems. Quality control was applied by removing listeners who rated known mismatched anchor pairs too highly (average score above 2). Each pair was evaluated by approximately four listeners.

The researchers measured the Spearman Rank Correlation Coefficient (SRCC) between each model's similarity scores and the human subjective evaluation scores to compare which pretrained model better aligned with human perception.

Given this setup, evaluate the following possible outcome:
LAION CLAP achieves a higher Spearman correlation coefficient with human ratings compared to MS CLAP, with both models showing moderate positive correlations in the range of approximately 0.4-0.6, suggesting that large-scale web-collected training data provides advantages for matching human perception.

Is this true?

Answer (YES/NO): NO